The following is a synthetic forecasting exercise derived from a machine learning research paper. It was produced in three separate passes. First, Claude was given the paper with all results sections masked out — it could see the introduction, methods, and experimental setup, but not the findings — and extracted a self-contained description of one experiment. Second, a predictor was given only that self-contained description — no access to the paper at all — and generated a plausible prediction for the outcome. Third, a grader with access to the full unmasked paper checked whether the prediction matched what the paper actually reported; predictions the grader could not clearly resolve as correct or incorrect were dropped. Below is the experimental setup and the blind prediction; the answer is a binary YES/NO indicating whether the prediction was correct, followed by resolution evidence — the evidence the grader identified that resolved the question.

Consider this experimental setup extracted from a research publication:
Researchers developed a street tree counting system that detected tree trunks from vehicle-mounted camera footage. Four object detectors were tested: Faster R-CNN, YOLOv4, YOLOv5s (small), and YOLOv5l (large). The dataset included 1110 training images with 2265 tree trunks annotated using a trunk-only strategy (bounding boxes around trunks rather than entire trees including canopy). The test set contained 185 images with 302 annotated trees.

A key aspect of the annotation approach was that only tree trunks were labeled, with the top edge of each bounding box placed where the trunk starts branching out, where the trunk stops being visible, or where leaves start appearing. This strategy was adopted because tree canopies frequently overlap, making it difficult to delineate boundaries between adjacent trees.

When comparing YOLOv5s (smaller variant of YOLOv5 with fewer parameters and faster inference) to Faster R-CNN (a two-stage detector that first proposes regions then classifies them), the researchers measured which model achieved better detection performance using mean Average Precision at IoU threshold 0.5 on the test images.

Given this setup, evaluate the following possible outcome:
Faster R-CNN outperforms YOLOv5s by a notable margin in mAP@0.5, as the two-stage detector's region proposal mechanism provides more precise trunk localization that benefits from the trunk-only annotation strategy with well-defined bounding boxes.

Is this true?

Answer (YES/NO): NO